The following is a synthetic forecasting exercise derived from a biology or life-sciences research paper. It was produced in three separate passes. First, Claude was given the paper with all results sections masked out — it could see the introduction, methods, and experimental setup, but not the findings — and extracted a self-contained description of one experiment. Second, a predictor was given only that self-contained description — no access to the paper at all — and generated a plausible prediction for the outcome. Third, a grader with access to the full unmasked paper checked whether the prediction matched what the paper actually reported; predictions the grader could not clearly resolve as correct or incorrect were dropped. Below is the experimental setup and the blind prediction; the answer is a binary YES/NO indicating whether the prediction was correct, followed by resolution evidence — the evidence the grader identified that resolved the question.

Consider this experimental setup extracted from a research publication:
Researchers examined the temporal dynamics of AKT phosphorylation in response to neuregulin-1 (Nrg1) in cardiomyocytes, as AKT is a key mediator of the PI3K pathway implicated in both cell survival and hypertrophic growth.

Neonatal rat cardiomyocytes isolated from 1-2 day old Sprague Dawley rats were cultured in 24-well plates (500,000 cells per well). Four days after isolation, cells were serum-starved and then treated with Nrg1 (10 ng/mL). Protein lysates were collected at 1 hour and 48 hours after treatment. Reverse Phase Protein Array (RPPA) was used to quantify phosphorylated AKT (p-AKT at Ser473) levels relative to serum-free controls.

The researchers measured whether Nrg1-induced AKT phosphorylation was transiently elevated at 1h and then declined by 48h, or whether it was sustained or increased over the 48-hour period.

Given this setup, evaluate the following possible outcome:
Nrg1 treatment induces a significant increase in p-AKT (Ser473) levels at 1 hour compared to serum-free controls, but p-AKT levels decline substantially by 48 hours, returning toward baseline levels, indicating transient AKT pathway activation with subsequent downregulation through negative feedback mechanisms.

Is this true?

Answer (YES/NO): NO